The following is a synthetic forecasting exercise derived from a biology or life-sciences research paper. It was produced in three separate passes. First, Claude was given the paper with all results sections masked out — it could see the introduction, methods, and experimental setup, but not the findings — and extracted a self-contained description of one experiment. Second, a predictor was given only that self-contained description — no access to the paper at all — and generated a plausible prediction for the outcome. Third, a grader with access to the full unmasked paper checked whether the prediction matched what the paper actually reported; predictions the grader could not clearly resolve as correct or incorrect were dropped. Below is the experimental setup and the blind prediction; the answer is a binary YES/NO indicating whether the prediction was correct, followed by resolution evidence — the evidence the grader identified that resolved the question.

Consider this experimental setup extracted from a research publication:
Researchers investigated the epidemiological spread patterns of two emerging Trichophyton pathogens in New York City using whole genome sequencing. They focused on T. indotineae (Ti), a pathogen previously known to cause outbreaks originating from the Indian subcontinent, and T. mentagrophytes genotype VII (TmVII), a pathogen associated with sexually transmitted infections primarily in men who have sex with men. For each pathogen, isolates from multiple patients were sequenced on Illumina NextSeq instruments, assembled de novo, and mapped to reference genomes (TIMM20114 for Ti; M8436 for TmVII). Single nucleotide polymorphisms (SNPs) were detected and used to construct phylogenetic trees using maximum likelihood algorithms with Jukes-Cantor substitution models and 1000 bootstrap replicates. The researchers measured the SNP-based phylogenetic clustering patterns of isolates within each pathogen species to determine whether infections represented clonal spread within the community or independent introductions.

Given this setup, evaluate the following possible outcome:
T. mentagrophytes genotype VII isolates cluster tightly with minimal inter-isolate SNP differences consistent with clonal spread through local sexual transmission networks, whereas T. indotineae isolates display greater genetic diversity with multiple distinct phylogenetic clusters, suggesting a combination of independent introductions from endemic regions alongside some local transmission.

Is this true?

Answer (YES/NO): YES